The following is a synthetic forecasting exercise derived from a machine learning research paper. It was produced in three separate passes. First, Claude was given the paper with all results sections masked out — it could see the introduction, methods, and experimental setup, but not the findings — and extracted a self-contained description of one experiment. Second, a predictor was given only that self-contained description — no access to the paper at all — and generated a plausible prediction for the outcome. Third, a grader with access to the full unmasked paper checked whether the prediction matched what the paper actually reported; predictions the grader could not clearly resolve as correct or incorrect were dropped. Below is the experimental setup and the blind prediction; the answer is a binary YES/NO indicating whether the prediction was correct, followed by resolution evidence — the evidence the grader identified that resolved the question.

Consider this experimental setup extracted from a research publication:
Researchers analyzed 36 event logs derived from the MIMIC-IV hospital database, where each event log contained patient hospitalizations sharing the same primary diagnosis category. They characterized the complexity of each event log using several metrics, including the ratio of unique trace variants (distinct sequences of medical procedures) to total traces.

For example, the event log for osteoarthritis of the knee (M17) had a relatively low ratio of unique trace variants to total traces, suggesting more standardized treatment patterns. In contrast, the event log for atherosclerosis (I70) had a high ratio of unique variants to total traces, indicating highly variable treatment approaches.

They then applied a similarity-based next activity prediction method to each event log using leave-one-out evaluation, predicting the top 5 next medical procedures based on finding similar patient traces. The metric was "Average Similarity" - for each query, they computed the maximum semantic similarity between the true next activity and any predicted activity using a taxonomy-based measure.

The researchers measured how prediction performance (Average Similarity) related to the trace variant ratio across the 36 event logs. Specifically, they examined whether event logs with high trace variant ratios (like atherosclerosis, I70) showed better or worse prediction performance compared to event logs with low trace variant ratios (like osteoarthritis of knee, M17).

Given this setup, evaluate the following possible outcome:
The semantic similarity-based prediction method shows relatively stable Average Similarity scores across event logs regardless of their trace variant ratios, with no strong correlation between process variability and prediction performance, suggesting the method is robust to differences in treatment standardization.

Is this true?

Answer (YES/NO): NO